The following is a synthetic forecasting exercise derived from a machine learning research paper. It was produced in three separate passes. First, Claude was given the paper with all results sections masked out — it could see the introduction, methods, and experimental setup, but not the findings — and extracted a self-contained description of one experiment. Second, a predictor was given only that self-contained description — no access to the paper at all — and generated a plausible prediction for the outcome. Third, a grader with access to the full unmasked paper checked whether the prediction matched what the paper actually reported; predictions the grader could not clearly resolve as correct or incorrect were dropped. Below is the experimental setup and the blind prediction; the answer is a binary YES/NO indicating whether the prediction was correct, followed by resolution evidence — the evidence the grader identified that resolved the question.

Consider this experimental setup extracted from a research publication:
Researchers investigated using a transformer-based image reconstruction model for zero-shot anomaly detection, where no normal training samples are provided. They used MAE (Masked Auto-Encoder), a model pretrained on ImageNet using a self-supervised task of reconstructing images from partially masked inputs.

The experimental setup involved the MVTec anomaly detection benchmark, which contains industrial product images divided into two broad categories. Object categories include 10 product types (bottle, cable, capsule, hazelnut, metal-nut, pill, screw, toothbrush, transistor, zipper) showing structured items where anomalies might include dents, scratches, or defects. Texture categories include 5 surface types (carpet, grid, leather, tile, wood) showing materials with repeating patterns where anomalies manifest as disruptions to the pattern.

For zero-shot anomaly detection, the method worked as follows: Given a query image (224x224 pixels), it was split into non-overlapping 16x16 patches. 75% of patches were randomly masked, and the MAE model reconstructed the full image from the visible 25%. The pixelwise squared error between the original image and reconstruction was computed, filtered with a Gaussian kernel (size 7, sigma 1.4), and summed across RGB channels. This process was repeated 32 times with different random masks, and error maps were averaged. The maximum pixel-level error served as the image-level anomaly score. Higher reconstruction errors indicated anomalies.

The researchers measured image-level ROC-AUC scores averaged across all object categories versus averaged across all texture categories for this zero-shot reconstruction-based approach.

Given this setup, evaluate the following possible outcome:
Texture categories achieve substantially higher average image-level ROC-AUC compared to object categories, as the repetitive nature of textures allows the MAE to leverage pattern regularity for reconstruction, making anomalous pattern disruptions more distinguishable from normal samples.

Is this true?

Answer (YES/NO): YES